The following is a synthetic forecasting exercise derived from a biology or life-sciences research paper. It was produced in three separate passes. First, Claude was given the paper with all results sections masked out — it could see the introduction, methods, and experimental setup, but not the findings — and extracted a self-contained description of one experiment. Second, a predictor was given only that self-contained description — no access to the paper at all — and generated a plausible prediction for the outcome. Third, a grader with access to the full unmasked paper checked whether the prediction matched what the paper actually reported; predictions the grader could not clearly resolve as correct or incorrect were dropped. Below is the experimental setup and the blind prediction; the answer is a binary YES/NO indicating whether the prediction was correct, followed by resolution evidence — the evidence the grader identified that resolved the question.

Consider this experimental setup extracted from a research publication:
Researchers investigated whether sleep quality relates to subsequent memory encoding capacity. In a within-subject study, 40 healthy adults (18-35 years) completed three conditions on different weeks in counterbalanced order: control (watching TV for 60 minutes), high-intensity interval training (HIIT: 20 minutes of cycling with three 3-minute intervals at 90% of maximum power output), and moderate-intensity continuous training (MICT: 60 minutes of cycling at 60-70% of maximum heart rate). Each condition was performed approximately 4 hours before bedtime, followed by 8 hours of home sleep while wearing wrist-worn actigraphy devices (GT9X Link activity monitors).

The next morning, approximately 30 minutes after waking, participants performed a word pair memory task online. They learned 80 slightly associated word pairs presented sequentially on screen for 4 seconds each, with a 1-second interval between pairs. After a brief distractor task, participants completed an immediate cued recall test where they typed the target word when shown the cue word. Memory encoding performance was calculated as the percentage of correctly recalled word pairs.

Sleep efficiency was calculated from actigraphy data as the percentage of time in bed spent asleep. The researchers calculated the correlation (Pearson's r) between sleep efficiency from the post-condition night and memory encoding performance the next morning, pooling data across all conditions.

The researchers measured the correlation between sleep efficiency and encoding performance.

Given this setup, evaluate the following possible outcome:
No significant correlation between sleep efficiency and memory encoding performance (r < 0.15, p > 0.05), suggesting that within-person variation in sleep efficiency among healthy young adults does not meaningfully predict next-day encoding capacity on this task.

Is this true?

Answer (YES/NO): YES